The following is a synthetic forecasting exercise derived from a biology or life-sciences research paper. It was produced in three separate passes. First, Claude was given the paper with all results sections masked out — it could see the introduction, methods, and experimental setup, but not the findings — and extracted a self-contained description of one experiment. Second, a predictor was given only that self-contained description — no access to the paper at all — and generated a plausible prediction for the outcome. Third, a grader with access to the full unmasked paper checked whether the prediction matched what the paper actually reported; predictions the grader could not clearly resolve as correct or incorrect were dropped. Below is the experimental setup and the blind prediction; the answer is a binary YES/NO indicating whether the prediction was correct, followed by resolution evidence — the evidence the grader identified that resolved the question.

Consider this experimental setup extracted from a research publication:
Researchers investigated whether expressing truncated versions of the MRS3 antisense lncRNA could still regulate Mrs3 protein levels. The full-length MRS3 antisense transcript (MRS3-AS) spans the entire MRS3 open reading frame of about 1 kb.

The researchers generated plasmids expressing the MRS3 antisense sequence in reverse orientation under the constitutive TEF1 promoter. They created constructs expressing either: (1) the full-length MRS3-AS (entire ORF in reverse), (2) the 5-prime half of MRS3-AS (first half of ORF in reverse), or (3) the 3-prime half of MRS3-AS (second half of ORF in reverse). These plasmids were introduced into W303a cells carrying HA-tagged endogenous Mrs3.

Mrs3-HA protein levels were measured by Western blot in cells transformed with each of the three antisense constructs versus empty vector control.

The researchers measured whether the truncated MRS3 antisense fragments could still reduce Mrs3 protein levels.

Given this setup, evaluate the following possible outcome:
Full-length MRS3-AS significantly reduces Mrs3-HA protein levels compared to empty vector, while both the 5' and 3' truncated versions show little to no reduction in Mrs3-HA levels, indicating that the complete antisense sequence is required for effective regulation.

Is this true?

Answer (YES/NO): YES